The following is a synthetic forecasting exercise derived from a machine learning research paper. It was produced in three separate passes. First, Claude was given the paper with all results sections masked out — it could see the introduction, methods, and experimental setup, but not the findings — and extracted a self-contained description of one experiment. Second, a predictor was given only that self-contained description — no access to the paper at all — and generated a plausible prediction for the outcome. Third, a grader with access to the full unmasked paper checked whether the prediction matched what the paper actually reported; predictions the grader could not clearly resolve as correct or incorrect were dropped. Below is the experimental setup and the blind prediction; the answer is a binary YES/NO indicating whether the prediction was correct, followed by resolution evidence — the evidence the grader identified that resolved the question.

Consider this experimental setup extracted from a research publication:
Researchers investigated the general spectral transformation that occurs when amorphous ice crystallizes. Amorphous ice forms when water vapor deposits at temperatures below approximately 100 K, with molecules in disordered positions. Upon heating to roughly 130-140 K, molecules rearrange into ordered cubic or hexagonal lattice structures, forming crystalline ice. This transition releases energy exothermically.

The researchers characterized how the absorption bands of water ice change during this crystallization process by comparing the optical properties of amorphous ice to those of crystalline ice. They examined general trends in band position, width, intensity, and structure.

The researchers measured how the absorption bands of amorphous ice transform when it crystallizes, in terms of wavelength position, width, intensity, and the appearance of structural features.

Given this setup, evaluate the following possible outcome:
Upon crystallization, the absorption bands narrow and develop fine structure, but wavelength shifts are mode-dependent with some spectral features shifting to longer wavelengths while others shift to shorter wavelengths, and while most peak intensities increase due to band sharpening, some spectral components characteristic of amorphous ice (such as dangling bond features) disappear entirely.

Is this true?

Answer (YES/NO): NO